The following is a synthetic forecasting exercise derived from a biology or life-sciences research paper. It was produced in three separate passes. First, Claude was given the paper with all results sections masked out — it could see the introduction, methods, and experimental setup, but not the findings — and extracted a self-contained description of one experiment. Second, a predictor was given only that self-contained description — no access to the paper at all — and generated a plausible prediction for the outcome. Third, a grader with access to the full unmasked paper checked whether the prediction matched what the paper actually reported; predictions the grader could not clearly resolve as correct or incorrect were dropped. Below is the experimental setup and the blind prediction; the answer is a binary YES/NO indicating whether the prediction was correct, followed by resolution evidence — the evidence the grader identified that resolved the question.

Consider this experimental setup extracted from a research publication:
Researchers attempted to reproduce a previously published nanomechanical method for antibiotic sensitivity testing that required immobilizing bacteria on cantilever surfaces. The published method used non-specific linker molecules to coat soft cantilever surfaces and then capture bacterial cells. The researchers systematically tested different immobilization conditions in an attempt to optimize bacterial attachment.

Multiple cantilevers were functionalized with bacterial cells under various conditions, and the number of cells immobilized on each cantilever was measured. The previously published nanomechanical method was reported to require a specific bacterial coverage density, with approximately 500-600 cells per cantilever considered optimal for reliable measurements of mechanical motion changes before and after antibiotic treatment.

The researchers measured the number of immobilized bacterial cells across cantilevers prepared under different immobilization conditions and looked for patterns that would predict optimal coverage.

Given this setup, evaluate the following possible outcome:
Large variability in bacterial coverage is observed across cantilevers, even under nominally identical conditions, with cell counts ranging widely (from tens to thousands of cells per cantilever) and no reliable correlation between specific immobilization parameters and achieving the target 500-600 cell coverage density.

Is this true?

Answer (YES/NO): YES